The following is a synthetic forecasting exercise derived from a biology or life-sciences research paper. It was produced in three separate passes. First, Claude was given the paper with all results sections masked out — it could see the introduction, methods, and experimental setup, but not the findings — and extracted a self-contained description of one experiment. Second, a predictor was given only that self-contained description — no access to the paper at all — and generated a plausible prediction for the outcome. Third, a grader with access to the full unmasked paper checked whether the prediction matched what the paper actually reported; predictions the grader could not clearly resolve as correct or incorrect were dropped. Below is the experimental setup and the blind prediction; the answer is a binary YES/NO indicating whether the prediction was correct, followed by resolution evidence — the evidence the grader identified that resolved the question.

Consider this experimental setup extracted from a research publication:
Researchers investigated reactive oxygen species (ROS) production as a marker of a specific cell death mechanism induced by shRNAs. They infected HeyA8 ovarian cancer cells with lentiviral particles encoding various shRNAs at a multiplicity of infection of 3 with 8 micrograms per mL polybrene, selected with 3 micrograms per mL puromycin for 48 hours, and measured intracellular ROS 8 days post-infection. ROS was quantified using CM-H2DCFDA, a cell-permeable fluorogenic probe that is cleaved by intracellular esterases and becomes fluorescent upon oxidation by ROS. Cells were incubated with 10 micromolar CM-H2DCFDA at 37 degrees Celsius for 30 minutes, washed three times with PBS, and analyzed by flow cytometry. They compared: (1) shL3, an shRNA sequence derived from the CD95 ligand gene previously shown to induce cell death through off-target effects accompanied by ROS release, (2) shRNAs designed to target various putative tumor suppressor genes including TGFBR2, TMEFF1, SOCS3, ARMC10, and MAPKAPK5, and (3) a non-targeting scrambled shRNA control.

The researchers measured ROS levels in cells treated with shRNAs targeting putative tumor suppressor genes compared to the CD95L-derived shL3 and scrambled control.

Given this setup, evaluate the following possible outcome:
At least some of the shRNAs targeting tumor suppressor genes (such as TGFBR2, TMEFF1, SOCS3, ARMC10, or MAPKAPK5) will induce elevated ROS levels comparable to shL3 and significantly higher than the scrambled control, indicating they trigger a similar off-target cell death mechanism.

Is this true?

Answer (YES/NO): YES